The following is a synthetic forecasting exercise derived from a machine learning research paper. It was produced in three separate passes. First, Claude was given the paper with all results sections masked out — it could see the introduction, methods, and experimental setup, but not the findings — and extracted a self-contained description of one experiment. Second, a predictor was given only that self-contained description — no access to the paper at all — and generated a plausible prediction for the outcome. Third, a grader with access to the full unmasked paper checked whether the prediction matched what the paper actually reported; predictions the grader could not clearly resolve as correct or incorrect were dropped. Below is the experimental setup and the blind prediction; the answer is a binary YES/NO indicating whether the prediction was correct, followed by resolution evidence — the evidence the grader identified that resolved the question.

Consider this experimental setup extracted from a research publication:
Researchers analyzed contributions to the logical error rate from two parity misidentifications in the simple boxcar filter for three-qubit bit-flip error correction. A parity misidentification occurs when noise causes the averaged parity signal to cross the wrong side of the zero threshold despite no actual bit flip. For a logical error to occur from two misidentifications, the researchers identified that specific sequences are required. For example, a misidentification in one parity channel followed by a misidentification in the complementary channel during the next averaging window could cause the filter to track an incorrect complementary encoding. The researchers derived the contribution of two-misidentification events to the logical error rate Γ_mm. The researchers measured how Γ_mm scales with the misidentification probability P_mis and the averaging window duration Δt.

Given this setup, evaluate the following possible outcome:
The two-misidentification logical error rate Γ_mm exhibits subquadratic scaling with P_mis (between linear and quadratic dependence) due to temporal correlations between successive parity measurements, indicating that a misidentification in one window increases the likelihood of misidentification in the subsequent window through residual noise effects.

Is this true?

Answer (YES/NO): NO